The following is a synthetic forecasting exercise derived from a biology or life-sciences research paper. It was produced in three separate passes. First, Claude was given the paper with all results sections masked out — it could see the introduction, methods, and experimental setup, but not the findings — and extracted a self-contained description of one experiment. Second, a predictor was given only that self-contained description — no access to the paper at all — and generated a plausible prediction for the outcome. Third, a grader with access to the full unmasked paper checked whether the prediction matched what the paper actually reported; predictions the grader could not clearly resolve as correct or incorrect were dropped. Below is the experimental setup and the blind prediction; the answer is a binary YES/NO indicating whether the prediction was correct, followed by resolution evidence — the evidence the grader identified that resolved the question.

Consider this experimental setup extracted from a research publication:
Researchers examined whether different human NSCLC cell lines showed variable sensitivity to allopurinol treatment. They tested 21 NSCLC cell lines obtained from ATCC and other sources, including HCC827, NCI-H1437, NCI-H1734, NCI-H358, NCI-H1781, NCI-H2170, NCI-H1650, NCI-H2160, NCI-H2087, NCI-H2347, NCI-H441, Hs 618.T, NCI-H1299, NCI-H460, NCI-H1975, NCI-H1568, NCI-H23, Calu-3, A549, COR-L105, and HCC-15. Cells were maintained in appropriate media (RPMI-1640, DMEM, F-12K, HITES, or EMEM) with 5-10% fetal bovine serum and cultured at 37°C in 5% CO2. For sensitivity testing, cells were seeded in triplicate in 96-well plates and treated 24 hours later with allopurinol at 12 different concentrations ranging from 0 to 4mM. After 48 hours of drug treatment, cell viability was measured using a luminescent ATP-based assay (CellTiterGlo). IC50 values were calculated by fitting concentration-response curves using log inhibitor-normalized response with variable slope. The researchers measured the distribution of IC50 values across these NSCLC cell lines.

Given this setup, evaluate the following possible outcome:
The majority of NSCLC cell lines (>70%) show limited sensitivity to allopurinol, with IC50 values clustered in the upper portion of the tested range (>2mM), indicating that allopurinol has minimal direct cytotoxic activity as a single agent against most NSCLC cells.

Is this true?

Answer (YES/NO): NO